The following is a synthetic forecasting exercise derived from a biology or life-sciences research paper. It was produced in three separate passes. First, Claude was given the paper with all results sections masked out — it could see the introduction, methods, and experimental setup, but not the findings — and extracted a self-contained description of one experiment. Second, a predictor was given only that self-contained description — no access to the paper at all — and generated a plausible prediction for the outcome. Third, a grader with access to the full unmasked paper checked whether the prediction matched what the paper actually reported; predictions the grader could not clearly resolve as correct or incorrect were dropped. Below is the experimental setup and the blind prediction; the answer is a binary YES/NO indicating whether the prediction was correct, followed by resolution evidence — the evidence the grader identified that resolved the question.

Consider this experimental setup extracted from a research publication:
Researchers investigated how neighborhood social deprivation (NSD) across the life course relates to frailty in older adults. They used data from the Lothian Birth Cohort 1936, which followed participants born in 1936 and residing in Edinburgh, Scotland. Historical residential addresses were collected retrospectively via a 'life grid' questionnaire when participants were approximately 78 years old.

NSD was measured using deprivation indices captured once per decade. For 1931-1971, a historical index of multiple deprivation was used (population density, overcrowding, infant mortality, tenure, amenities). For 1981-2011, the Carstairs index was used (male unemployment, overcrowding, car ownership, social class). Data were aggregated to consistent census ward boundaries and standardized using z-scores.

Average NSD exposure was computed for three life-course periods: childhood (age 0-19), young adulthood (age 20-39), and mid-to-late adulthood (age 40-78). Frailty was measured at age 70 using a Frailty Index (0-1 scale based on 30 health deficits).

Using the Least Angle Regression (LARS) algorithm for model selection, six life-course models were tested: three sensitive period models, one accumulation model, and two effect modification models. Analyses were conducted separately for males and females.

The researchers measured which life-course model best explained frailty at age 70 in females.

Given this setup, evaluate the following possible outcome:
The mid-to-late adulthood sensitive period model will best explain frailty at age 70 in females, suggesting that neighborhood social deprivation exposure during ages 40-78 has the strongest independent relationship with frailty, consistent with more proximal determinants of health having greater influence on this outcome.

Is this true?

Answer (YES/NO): YES